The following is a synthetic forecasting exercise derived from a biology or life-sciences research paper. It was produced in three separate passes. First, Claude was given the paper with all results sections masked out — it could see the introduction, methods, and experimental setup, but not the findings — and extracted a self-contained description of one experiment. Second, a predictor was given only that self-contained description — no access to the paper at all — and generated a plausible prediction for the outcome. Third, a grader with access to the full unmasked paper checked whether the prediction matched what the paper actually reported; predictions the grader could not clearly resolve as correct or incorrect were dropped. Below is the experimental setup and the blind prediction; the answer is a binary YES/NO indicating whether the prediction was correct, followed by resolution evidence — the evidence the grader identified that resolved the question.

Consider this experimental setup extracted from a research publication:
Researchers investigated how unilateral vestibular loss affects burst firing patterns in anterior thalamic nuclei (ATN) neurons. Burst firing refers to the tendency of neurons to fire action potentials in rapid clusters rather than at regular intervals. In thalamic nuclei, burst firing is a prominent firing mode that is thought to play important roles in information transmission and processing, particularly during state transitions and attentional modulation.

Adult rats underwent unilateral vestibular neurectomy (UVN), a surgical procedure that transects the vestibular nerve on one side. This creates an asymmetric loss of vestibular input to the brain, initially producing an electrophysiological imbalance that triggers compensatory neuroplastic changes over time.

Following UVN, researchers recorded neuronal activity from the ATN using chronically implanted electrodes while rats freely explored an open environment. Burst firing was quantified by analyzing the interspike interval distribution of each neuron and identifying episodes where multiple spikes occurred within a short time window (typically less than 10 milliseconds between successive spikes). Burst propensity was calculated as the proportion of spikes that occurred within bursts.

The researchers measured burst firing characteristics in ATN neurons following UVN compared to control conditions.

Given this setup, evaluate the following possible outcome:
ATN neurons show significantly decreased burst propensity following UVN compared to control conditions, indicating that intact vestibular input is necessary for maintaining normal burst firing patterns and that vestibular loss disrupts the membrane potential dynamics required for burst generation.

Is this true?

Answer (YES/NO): YES